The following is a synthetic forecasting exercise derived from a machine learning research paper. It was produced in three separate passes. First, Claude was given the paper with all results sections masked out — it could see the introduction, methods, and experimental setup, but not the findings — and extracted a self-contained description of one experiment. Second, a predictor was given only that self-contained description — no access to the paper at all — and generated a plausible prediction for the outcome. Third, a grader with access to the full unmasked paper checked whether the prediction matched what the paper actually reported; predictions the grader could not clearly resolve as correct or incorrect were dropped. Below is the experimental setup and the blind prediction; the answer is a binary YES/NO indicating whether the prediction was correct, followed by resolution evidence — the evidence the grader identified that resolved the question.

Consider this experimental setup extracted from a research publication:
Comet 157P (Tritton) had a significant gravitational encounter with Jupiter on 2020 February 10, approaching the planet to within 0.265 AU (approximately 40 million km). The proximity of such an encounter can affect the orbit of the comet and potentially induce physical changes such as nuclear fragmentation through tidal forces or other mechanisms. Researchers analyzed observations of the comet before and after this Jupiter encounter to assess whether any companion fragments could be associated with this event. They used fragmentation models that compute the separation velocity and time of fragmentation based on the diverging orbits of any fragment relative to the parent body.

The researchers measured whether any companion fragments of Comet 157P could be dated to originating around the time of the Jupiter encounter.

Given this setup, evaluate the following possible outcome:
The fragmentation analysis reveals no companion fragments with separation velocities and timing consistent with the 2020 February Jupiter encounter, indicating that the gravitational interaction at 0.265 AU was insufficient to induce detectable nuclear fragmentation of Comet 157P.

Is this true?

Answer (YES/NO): NO